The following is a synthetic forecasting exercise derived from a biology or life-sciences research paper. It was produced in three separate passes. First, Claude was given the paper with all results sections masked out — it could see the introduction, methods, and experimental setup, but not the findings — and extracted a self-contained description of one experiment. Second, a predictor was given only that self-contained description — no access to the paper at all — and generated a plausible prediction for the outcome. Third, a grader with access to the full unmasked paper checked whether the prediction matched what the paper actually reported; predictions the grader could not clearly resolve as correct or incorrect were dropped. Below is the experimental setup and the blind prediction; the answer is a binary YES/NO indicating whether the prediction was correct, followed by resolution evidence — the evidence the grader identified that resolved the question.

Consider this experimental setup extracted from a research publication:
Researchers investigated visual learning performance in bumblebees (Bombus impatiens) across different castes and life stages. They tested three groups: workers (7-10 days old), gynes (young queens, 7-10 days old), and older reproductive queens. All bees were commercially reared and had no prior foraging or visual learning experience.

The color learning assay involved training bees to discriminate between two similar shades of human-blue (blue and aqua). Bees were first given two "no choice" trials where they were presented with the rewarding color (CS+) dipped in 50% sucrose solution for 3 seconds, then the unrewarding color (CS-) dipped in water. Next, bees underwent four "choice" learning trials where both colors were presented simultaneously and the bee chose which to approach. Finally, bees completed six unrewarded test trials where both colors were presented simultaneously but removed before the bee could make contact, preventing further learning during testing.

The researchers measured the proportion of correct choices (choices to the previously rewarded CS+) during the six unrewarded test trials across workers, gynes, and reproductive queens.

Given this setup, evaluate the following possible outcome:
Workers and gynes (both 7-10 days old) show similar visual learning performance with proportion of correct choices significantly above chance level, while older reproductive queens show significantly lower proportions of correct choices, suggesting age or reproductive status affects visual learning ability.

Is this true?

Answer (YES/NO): NO